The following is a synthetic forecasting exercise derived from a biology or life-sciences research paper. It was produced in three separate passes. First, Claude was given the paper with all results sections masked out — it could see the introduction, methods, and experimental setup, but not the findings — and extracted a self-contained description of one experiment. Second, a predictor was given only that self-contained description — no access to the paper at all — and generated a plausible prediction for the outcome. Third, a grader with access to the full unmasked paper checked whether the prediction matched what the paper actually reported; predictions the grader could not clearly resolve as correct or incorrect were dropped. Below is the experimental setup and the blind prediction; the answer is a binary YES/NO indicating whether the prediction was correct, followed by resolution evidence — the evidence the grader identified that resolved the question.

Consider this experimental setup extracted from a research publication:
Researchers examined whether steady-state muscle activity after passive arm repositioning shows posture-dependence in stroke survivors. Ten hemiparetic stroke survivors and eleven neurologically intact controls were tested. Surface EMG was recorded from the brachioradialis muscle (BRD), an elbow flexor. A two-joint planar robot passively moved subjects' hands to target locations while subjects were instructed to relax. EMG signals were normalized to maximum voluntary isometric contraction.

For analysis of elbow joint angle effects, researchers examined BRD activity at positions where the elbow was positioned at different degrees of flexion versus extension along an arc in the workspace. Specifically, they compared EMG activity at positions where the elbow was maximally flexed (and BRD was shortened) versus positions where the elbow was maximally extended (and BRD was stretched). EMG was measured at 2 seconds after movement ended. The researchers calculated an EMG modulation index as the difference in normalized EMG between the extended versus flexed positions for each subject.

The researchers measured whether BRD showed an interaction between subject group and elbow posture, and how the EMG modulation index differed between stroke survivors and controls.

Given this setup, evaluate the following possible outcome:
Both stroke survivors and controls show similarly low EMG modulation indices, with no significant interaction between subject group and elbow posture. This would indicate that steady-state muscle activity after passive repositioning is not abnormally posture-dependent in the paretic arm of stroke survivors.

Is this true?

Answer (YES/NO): NO